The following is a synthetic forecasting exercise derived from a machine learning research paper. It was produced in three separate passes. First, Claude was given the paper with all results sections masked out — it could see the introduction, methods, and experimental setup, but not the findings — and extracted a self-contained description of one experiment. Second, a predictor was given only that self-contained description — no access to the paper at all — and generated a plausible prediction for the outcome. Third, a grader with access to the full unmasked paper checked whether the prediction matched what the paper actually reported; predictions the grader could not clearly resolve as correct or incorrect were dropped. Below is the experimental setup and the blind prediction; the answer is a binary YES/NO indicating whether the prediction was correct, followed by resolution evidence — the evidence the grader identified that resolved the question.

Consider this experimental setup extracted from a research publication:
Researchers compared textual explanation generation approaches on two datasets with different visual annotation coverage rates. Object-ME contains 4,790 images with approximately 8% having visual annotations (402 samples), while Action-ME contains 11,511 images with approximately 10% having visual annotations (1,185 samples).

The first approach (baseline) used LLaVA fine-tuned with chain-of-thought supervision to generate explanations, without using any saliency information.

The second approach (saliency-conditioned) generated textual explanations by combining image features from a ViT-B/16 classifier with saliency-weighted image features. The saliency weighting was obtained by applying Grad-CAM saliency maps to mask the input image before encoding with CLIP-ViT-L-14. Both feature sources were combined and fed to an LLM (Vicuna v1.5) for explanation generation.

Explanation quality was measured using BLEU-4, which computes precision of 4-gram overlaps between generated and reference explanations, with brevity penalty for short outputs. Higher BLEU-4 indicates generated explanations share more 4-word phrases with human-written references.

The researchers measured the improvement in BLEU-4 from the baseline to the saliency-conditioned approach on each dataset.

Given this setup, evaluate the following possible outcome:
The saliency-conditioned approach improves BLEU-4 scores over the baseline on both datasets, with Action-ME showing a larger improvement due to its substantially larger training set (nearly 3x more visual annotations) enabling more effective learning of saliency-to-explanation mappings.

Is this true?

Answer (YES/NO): NO